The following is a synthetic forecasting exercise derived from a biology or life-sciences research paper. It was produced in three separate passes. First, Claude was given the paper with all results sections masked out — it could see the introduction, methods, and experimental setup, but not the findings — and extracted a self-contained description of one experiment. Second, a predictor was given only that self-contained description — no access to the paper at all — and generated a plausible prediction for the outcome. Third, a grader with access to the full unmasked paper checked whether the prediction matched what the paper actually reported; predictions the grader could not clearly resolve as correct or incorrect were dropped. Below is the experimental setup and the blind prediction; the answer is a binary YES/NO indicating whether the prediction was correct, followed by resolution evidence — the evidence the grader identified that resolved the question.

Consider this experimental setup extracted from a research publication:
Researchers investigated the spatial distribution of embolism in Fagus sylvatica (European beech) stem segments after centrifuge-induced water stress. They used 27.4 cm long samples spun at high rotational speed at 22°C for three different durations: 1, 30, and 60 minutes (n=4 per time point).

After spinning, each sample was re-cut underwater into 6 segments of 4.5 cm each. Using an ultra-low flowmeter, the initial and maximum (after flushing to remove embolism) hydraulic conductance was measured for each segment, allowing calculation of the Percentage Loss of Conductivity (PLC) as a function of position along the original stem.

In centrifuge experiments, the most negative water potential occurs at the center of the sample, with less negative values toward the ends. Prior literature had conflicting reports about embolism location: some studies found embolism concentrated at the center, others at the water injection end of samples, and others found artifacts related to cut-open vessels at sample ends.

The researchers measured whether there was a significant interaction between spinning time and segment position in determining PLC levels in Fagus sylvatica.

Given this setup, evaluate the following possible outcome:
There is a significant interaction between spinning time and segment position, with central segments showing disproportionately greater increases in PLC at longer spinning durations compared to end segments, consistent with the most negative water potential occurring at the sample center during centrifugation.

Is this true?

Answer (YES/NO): YES